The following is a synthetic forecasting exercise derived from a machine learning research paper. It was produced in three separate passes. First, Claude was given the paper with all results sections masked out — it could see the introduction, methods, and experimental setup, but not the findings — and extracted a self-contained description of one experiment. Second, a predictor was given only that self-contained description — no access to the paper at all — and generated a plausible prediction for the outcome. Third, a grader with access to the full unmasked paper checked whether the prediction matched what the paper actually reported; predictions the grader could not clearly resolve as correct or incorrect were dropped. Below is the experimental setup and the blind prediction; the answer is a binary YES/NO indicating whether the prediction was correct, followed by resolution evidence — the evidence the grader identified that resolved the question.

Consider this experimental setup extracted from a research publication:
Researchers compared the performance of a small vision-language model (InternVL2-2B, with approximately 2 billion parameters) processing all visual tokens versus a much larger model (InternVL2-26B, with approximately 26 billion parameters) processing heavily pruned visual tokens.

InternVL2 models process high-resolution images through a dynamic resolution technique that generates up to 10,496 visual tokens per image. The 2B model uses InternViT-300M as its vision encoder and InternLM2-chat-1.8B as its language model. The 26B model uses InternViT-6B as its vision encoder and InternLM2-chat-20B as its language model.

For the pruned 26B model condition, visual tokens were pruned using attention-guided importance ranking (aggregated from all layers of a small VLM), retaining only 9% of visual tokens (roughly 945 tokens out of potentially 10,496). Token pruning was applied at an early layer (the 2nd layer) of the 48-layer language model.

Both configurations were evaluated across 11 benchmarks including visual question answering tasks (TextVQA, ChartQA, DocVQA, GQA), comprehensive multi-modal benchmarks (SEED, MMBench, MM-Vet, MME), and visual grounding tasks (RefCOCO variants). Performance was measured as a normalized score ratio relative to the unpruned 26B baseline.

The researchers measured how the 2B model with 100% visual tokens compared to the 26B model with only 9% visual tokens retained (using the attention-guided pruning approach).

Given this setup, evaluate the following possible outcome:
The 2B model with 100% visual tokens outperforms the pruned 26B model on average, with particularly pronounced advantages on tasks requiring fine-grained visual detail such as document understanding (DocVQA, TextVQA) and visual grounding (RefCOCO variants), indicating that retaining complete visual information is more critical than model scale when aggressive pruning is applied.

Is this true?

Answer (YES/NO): NO